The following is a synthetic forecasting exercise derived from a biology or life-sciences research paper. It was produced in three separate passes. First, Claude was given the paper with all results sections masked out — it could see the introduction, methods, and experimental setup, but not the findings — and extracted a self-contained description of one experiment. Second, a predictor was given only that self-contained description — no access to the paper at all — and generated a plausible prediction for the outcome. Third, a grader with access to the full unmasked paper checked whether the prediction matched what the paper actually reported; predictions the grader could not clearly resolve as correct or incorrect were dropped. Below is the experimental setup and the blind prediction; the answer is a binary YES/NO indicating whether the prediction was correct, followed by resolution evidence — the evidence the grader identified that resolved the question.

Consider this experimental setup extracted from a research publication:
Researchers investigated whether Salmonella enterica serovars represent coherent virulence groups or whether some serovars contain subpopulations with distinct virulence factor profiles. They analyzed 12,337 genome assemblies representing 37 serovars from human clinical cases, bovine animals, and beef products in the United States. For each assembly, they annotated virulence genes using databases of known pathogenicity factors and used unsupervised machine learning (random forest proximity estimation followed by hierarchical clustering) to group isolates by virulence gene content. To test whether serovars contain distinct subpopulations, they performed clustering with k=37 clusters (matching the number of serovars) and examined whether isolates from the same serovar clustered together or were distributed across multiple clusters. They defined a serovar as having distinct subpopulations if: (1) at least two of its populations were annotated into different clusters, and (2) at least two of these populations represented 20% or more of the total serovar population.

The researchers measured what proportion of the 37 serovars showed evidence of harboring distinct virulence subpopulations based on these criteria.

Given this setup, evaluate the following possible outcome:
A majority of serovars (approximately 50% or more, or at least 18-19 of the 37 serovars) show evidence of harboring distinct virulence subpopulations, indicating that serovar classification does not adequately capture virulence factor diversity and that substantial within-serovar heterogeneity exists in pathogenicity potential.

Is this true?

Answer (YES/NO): NO